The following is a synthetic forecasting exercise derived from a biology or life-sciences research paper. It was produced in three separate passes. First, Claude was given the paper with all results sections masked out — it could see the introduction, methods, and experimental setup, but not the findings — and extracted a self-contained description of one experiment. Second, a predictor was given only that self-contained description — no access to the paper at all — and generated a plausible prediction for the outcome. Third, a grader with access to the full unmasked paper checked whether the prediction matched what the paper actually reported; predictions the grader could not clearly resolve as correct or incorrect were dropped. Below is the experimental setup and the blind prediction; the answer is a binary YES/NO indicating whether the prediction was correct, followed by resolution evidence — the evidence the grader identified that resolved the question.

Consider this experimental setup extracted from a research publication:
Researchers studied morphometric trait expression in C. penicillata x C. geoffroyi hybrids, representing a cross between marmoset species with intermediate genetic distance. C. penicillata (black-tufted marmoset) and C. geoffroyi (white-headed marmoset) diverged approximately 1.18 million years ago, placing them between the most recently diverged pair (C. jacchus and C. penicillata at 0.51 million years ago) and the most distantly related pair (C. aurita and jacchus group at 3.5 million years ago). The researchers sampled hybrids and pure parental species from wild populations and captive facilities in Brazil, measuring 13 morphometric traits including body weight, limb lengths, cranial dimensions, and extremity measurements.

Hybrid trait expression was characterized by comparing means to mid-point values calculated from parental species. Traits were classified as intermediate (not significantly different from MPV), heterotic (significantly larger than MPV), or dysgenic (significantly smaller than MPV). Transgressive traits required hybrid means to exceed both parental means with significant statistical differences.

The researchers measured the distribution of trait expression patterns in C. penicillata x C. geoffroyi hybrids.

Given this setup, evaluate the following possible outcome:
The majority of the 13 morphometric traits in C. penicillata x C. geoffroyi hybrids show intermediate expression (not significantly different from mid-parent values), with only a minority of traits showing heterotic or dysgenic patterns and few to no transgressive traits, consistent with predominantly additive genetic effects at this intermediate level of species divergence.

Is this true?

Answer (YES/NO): NO